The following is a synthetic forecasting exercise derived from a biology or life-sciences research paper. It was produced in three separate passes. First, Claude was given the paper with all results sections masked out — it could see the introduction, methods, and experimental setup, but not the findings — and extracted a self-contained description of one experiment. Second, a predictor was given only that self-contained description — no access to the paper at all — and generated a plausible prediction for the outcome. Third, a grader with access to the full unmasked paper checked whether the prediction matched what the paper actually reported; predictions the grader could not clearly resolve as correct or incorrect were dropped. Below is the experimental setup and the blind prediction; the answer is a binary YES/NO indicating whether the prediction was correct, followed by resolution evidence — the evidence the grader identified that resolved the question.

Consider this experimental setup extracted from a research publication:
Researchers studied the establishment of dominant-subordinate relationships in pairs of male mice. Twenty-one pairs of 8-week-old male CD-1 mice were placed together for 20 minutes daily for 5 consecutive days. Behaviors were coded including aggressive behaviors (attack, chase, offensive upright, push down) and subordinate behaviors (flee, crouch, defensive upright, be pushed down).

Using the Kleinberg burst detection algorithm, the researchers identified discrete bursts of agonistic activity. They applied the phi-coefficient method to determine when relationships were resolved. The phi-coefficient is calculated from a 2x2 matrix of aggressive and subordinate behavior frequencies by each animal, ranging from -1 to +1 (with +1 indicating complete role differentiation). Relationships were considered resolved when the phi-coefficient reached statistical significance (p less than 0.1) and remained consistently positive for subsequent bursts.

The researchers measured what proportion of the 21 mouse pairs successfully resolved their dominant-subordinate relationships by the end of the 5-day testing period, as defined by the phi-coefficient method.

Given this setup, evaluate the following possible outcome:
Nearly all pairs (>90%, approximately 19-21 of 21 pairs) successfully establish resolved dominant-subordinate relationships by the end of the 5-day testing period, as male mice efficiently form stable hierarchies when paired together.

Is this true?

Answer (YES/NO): YES